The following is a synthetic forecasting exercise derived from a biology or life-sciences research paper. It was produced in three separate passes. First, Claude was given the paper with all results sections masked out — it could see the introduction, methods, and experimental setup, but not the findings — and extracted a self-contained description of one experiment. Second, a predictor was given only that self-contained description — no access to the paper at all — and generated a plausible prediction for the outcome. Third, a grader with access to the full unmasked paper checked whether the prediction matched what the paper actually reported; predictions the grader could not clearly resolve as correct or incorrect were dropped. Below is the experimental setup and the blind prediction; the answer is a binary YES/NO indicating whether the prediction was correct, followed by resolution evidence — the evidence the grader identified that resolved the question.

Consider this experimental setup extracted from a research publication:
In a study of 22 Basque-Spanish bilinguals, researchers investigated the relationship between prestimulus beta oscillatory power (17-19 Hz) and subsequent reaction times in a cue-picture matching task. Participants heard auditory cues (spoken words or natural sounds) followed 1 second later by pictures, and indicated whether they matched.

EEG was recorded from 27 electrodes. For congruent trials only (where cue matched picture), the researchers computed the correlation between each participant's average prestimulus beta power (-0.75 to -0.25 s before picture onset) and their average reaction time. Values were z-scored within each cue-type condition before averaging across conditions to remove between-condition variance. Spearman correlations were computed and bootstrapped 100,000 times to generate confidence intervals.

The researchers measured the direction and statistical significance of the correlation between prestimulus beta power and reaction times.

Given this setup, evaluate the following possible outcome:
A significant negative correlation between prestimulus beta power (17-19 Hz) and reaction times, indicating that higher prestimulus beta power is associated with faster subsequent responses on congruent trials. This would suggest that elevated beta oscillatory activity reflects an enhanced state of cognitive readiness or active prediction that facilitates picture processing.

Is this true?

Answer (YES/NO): NO